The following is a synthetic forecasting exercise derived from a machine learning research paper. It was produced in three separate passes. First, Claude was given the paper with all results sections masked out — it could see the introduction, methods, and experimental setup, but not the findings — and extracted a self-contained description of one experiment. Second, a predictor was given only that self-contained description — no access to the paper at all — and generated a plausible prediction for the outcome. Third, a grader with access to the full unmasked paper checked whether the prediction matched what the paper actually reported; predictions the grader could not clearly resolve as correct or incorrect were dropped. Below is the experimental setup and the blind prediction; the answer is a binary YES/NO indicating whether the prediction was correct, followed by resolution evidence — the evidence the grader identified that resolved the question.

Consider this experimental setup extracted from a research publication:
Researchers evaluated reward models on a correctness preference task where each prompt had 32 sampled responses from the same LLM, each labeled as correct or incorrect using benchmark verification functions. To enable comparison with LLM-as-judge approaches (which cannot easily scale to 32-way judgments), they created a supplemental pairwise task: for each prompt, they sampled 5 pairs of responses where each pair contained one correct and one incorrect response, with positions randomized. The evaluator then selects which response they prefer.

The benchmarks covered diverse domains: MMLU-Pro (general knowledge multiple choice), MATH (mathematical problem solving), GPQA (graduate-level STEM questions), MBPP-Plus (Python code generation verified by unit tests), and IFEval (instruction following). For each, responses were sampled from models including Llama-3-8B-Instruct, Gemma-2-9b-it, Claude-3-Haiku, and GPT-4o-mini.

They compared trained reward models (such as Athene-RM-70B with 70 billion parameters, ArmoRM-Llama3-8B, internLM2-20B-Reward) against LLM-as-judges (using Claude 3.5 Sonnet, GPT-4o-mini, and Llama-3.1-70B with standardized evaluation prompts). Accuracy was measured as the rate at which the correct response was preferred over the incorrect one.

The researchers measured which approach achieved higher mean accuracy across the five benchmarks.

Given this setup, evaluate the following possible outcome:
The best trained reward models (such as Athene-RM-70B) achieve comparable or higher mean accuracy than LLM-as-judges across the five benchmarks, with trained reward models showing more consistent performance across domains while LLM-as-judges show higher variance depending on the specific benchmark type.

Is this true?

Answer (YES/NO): YES